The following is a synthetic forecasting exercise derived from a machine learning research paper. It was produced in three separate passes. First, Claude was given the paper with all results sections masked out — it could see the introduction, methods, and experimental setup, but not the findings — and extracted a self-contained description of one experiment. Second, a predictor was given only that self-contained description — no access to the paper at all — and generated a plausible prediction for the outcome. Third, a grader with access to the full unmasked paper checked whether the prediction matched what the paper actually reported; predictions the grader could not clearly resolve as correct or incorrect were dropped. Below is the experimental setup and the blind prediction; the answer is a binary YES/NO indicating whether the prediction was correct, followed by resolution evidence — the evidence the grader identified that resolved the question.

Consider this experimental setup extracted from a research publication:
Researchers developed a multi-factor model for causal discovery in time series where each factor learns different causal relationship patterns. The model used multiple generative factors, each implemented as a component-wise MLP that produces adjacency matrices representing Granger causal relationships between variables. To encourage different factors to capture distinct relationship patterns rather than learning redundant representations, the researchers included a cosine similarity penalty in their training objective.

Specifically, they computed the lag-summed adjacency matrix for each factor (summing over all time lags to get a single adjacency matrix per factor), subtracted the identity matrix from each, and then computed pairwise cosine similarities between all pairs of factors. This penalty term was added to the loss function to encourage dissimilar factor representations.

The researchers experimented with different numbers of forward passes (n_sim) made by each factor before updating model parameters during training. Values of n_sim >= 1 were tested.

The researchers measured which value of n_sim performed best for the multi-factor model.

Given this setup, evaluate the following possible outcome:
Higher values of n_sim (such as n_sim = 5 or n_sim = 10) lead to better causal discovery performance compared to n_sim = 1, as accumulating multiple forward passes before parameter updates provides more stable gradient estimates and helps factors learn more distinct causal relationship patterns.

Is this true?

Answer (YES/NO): NO